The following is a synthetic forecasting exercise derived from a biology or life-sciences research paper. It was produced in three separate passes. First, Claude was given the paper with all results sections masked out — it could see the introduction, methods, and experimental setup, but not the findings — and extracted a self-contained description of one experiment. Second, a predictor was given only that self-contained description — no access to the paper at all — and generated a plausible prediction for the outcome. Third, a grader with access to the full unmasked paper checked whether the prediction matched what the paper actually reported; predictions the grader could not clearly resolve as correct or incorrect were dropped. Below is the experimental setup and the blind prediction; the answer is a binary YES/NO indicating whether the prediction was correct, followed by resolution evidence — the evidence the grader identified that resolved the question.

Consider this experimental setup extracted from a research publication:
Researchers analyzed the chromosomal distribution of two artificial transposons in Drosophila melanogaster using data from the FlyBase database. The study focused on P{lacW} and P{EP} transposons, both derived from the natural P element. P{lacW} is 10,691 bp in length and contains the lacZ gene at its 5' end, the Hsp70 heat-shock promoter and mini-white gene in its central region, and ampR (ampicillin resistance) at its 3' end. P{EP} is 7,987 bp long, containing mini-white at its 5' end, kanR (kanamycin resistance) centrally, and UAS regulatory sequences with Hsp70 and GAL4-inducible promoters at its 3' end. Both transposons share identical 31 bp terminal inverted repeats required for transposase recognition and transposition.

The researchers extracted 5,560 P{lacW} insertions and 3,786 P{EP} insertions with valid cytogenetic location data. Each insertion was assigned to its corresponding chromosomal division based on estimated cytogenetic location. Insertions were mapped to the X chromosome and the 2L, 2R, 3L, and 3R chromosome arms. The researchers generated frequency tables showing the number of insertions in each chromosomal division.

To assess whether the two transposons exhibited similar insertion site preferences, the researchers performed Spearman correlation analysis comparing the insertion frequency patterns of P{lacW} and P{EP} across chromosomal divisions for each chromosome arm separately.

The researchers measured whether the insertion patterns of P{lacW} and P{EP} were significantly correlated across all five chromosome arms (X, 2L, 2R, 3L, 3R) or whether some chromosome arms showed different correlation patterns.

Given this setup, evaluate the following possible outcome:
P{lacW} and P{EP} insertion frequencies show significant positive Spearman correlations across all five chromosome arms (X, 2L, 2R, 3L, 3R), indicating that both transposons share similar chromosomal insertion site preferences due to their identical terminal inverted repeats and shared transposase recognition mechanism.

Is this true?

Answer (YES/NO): NO